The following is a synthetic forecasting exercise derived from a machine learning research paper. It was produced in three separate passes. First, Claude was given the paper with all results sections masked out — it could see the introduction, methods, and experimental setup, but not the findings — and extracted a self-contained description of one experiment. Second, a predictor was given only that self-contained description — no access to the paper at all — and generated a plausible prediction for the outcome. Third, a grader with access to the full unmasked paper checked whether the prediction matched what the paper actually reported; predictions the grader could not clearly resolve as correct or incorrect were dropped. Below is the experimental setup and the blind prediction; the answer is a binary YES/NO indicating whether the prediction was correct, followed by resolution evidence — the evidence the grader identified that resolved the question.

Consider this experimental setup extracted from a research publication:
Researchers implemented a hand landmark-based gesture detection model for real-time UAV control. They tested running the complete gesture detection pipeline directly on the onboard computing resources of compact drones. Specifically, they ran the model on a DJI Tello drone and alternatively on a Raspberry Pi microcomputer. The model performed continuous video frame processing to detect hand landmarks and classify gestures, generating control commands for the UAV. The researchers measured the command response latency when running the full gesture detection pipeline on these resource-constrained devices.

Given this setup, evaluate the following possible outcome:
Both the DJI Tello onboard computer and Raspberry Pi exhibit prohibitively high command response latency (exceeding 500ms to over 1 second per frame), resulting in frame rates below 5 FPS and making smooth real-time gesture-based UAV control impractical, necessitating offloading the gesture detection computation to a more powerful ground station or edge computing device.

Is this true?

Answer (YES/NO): NO